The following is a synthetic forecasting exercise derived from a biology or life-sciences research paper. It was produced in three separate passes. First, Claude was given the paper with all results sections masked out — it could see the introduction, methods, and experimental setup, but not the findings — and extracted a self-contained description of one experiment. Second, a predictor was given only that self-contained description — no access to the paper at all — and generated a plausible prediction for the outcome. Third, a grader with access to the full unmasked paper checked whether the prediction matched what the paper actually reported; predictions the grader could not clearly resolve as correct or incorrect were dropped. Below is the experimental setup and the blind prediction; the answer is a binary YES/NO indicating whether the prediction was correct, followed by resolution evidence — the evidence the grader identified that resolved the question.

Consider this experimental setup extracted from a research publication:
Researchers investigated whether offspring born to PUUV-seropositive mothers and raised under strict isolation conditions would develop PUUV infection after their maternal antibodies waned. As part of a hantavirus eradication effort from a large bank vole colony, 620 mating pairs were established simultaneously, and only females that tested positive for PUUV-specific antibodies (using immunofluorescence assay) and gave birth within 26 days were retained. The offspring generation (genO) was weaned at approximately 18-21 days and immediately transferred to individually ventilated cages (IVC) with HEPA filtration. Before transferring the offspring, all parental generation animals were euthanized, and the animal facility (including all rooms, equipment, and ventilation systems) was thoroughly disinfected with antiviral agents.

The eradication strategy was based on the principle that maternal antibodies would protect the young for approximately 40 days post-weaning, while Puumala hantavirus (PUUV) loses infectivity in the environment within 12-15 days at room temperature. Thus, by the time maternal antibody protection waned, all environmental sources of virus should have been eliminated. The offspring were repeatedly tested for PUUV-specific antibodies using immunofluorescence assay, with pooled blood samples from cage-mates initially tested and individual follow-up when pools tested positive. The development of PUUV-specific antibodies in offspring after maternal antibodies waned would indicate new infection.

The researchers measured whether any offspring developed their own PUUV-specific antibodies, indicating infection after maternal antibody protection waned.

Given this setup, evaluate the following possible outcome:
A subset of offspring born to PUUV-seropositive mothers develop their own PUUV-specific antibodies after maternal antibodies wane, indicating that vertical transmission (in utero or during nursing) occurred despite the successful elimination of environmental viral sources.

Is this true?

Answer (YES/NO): NO